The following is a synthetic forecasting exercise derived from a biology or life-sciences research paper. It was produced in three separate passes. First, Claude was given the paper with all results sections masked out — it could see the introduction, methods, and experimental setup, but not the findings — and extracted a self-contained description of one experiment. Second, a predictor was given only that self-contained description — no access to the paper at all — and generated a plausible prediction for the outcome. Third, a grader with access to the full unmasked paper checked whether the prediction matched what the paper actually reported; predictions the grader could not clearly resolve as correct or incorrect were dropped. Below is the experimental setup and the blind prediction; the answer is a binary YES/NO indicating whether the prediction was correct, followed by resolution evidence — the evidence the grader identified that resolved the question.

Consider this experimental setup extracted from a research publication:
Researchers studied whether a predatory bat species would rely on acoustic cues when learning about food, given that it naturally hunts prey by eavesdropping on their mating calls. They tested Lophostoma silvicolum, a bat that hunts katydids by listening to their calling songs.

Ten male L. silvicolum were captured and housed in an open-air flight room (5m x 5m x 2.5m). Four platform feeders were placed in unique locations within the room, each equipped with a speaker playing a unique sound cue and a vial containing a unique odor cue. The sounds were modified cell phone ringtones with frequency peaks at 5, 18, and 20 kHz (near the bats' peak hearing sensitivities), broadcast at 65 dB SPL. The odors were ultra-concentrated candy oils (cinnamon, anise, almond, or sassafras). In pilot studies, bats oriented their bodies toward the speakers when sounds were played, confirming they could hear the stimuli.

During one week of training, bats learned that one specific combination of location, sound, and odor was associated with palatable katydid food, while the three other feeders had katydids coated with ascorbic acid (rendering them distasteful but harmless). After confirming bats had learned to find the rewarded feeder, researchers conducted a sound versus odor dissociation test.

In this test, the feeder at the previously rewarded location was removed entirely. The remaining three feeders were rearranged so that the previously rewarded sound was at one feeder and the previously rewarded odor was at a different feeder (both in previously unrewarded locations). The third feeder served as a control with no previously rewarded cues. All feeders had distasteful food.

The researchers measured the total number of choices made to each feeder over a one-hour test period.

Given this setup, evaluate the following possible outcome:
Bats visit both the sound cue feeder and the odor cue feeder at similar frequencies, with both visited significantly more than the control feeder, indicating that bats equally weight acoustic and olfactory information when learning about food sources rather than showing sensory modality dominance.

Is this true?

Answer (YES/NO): NO